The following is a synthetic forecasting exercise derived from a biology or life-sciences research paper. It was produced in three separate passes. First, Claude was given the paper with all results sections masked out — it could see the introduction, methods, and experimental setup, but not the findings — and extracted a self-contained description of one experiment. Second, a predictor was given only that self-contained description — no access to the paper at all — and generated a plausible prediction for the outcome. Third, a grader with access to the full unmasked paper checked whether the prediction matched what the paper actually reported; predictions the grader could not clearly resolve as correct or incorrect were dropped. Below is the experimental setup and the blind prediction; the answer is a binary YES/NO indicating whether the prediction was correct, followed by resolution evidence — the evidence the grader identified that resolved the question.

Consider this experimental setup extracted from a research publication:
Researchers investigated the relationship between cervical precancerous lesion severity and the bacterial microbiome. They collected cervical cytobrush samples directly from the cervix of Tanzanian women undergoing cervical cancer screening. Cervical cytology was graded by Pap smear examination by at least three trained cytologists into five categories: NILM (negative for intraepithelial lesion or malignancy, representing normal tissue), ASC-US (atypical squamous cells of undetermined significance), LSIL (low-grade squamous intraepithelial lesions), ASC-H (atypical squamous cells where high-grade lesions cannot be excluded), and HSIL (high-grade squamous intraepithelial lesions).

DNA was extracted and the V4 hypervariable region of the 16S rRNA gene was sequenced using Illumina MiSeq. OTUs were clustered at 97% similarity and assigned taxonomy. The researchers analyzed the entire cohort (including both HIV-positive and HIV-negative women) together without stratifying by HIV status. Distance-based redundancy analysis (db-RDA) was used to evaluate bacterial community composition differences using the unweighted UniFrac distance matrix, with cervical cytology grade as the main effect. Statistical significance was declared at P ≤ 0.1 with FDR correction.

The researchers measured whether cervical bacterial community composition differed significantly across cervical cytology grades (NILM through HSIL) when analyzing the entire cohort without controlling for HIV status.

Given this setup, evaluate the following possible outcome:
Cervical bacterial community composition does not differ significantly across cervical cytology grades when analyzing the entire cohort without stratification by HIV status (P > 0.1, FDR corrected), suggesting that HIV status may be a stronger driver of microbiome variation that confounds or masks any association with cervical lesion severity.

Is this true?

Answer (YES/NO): YES